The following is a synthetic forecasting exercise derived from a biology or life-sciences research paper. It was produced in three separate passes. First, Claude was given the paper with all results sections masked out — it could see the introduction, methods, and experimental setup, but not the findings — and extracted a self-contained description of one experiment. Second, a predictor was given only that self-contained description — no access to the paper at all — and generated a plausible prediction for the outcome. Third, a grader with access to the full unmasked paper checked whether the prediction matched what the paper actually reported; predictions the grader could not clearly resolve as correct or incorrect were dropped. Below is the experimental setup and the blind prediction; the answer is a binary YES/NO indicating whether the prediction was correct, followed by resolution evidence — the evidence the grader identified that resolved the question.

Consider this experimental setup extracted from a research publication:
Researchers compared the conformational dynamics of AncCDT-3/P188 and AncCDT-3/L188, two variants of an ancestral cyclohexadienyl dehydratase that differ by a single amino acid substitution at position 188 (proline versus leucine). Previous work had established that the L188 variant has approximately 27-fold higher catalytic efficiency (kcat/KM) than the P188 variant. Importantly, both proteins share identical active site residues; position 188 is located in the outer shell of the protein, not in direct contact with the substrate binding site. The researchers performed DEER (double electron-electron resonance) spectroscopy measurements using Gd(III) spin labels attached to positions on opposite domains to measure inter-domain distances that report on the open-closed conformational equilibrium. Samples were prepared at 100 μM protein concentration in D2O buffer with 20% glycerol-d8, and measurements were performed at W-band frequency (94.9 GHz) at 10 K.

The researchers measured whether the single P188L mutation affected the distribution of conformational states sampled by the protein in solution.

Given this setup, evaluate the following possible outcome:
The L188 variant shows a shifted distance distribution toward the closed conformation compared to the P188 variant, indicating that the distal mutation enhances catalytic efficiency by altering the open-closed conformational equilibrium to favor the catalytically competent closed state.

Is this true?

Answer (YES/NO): NO